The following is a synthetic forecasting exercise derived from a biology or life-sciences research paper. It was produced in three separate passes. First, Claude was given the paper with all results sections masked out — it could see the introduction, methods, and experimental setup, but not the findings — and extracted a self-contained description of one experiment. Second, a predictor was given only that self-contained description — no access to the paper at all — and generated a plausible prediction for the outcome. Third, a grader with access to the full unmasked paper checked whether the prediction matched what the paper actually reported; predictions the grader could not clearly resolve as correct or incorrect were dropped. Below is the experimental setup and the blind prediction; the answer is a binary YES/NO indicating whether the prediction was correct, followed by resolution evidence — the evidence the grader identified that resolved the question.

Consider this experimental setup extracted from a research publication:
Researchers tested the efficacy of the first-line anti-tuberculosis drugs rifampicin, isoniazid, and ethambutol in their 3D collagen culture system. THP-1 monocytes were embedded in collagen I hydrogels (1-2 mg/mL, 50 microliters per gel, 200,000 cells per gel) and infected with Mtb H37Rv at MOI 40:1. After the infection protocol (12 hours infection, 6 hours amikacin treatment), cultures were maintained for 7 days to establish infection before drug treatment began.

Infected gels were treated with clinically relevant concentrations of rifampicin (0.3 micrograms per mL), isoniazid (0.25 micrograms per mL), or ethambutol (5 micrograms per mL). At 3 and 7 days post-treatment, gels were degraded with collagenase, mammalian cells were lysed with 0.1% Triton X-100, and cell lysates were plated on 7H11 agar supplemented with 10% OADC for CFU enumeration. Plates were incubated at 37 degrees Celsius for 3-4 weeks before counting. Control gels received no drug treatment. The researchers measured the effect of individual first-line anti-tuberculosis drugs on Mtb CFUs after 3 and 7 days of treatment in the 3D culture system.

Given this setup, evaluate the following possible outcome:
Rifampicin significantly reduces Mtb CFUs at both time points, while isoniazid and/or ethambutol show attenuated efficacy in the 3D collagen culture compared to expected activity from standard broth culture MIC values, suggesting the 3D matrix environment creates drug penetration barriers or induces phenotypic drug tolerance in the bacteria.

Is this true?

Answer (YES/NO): NO